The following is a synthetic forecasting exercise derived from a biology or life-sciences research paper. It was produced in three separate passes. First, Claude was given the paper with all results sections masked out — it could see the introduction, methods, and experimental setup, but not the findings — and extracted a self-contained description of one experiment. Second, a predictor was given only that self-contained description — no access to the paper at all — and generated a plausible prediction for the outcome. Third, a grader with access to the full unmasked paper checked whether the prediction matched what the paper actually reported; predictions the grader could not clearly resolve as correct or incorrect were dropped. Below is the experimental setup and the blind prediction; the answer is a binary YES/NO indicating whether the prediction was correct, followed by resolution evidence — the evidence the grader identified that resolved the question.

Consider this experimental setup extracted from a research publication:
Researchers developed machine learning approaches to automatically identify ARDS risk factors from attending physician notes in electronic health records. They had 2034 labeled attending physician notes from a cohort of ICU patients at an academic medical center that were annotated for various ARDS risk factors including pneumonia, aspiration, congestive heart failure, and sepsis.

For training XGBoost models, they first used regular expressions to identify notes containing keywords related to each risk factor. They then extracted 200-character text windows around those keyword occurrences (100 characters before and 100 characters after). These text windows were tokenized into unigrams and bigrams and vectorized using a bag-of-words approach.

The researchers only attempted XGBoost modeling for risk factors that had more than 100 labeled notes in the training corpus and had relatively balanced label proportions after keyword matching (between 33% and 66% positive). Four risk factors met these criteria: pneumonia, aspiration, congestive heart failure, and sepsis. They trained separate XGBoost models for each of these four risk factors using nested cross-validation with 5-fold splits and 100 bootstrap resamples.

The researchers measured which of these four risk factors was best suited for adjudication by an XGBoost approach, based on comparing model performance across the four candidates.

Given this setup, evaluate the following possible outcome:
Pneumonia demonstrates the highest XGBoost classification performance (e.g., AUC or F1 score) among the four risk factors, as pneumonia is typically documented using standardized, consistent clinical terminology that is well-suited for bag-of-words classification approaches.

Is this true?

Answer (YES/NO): YES